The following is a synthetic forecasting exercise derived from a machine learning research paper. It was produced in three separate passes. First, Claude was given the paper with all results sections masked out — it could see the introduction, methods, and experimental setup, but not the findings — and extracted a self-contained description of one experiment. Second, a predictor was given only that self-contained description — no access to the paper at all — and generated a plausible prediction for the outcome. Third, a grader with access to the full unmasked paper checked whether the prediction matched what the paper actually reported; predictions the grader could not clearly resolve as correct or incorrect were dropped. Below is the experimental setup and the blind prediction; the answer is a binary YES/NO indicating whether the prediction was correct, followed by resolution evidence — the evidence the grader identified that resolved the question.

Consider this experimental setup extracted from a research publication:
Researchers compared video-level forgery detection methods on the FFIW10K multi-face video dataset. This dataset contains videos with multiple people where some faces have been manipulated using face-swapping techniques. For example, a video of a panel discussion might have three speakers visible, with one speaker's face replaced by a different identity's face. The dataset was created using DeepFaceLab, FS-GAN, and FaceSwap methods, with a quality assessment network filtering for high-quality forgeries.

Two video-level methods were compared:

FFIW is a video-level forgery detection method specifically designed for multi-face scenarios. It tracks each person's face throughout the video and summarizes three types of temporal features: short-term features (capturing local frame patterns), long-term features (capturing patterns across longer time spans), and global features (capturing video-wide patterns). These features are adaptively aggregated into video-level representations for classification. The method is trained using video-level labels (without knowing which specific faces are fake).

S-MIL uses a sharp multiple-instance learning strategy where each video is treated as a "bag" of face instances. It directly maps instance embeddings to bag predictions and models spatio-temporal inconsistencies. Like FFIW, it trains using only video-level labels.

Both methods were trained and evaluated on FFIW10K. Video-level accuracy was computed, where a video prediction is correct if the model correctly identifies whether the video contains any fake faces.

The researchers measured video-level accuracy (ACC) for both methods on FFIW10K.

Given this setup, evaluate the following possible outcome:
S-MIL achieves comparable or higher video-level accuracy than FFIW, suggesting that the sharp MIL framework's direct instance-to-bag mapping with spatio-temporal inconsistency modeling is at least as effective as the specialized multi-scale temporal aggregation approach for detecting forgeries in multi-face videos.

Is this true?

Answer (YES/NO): NO